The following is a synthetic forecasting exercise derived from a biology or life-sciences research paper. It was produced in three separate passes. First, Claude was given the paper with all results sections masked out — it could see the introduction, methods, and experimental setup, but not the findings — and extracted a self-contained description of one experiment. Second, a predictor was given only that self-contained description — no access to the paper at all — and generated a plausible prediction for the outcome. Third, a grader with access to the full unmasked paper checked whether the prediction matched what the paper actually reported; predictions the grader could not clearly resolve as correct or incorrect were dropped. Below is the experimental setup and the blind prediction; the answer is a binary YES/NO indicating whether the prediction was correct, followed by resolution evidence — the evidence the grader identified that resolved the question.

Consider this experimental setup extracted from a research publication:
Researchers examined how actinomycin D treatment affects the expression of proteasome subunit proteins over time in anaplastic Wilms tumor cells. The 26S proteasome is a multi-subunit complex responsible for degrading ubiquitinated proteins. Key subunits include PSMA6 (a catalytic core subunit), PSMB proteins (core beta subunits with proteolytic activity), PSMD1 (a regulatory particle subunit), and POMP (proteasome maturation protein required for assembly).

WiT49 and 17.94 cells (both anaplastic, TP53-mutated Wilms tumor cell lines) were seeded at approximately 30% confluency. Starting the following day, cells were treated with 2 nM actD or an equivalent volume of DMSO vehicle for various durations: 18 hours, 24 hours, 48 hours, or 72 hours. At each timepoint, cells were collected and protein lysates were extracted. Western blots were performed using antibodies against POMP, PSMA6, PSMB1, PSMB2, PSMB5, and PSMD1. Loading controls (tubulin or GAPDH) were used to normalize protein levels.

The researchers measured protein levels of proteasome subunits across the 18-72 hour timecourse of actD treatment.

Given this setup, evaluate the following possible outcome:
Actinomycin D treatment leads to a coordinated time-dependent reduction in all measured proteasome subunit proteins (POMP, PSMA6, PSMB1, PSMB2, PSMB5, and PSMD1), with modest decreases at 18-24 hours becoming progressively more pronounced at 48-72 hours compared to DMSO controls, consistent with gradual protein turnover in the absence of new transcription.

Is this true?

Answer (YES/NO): NO